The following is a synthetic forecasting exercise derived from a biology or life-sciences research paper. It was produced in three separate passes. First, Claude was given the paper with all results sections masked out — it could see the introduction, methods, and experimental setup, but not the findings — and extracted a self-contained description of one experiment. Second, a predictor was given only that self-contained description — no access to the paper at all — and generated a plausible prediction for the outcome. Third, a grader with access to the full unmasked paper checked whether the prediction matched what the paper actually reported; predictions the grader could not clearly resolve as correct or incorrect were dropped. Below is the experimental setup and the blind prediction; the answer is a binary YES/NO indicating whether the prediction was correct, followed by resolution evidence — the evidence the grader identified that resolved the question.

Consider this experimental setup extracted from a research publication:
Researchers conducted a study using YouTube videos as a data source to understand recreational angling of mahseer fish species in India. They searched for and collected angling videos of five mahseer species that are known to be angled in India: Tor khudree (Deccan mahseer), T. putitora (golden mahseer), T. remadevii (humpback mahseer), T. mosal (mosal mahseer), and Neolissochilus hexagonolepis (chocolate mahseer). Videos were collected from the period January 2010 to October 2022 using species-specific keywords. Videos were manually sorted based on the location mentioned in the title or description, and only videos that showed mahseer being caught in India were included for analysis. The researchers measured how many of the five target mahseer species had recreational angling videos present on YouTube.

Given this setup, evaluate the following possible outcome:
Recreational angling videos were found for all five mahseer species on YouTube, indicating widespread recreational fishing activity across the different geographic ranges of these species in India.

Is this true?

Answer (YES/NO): NO